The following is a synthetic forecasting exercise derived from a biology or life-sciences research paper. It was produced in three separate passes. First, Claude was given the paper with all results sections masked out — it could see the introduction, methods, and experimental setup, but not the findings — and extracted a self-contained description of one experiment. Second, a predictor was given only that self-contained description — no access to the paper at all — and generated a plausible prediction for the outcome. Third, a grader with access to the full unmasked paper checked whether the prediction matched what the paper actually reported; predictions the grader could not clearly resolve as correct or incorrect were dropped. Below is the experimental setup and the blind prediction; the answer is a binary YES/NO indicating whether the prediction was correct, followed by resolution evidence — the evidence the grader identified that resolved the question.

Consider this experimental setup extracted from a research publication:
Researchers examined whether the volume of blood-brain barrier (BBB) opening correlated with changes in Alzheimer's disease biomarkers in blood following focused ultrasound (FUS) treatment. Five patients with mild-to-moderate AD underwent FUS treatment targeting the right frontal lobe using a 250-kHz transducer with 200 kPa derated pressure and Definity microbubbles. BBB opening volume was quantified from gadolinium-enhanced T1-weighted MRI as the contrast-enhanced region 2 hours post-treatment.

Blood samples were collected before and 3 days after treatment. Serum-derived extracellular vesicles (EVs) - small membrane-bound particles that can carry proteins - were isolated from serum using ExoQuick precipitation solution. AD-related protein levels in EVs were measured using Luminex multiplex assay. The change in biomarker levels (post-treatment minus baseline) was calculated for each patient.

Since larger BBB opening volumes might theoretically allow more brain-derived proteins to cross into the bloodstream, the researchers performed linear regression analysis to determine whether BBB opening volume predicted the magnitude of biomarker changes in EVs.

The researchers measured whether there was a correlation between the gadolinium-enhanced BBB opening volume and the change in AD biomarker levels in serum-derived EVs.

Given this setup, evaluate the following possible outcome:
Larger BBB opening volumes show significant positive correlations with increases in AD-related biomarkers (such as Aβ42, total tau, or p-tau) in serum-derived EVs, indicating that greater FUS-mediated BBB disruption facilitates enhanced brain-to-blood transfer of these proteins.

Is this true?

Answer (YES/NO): YES